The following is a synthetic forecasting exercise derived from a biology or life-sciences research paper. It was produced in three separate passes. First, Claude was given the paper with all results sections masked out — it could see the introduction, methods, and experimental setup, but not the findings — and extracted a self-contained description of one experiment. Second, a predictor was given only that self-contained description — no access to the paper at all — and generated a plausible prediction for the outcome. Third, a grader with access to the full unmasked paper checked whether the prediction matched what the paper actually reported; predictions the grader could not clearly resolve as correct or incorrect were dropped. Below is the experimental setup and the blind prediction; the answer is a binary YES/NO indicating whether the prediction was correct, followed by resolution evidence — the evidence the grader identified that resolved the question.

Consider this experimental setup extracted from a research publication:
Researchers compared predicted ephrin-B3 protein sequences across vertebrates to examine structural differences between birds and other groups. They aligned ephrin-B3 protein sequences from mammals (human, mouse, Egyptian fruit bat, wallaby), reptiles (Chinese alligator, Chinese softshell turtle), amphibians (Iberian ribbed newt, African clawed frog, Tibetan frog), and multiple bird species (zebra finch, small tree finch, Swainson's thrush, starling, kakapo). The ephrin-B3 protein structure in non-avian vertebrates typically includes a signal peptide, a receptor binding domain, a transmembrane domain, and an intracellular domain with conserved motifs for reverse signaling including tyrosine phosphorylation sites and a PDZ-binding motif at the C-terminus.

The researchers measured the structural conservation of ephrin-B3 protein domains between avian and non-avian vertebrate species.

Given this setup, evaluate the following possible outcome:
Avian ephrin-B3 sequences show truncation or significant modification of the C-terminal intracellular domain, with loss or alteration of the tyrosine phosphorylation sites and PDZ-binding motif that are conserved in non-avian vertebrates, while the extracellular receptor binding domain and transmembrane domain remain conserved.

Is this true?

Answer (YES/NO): NO